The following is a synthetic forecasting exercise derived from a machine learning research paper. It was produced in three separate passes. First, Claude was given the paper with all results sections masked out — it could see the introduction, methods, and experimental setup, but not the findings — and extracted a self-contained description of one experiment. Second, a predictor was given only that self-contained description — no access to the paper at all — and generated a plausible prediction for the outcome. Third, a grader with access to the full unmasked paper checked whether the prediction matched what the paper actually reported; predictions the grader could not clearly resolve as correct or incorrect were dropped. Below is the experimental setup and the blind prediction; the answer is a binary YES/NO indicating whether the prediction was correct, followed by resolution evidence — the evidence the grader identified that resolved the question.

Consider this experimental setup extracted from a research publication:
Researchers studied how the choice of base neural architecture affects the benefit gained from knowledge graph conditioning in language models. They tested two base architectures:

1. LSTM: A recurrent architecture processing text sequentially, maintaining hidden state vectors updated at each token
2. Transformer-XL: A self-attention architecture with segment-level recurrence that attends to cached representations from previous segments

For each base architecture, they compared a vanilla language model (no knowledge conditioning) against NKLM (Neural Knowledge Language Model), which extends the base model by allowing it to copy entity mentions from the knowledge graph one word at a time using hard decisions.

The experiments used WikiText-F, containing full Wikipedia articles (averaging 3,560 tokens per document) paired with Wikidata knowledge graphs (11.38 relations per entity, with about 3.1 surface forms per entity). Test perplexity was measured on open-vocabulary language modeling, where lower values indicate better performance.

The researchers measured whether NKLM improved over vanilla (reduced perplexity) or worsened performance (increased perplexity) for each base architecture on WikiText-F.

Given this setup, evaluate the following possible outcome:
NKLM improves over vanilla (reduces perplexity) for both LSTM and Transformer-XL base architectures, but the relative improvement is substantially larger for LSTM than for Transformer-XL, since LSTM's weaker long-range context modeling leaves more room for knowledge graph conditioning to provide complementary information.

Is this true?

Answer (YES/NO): NO